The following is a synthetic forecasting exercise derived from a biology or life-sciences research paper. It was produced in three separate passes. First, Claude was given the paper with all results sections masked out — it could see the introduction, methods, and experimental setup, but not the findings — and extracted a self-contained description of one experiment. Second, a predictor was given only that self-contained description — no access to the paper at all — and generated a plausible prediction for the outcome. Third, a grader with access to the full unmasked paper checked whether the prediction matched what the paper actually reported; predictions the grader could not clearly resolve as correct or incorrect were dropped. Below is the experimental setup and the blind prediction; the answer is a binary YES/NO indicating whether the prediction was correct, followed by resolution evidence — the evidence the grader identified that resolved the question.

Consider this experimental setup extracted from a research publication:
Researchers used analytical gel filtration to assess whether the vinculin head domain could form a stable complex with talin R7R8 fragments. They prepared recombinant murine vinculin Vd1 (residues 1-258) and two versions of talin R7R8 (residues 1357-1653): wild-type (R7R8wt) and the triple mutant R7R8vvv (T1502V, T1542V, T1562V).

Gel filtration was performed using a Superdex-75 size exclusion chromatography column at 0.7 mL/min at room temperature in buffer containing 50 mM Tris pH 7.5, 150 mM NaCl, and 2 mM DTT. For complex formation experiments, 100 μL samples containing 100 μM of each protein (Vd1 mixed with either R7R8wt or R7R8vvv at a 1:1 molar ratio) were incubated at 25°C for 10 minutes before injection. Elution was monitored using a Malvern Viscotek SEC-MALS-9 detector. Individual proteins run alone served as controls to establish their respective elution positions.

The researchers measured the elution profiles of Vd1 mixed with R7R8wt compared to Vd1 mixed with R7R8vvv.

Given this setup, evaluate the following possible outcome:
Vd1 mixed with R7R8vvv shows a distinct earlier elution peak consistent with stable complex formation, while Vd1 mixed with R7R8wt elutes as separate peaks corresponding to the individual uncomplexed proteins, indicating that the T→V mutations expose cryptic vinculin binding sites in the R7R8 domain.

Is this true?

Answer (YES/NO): NO